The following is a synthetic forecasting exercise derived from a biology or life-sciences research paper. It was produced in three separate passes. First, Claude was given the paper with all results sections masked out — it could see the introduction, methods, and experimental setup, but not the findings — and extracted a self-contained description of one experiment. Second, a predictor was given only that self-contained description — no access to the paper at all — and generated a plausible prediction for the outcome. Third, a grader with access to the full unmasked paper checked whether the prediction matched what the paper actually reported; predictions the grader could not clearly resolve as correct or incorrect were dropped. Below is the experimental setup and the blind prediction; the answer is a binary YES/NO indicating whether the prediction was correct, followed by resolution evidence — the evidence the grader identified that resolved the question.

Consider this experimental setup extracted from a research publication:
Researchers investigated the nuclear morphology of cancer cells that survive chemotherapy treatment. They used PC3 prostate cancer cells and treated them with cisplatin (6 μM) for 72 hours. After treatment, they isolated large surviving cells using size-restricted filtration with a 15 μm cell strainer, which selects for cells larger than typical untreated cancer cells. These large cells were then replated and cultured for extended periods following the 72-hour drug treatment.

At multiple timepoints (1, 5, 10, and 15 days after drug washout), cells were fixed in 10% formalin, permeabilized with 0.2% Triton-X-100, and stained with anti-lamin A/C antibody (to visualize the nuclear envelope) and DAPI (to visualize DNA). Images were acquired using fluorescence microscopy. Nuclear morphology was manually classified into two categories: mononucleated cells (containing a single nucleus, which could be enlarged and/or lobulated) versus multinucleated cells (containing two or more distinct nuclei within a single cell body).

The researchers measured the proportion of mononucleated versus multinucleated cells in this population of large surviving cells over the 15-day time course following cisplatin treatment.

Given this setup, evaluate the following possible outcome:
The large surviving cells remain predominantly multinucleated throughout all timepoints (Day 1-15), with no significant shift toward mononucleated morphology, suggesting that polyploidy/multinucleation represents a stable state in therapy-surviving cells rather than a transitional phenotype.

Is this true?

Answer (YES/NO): NO